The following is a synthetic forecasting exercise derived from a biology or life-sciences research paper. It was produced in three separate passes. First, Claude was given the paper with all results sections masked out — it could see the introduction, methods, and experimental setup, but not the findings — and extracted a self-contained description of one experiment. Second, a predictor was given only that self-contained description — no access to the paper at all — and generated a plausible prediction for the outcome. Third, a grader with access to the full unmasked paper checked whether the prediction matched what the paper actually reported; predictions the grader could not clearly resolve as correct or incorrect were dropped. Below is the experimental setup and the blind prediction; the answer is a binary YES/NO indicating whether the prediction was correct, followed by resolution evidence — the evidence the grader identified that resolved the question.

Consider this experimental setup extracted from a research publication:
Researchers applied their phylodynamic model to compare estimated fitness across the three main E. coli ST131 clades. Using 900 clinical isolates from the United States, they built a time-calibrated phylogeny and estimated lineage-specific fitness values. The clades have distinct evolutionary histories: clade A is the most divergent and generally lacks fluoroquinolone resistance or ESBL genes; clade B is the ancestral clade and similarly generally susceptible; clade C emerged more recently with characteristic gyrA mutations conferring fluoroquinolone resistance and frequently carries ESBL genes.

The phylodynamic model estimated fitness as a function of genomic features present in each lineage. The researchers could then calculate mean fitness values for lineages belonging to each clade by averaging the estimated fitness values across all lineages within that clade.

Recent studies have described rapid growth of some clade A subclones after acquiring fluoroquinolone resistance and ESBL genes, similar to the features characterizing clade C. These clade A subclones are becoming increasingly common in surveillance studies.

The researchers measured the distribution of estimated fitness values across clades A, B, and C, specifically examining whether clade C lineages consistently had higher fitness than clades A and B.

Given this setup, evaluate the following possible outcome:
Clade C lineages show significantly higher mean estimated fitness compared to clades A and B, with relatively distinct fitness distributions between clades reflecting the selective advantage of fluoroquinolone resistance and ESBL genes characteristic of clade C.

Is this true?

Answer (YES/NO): NO